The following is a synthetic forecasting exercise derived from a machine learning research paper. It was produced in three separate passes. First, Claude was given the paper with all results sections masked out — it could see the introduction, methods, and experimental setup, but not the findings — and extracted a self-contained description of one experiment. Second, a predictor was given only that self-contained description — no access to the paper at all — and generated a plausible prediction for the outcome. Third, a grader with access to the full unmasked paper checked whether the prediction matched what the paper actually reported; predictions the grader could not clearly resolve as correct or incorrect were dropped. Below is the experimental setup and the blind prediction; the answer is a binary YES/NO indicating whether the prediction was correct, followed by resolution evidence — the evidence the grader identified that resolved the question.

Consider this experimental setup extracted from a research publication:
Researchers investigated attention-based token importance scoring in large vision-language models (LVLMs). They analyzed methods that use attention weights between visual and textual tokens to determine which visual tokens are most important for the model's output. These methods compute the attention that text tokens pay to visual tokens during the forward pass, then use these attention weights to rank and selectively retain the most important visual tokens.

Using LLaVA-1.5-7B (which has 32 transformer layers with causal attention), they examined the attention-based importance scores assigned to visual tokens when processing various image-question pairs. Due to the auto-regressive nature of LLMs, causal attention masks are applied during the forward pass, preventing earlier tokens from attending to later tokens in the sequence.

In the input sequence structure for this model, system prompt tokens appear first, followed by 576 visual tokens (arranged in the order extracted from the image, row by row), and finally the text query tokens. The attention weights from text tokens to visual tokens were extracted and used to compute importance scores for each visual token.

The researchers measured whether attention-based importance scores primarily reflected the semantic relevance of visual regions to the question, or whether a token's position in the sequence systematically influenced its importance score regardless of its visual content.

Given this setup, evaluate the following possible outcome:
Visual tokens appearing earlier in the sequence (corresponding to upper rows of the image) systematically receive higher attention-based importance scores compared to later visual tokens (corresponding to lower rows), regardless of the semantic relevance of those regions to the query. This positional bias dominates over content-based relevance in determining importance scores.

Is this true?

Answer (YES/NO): NO